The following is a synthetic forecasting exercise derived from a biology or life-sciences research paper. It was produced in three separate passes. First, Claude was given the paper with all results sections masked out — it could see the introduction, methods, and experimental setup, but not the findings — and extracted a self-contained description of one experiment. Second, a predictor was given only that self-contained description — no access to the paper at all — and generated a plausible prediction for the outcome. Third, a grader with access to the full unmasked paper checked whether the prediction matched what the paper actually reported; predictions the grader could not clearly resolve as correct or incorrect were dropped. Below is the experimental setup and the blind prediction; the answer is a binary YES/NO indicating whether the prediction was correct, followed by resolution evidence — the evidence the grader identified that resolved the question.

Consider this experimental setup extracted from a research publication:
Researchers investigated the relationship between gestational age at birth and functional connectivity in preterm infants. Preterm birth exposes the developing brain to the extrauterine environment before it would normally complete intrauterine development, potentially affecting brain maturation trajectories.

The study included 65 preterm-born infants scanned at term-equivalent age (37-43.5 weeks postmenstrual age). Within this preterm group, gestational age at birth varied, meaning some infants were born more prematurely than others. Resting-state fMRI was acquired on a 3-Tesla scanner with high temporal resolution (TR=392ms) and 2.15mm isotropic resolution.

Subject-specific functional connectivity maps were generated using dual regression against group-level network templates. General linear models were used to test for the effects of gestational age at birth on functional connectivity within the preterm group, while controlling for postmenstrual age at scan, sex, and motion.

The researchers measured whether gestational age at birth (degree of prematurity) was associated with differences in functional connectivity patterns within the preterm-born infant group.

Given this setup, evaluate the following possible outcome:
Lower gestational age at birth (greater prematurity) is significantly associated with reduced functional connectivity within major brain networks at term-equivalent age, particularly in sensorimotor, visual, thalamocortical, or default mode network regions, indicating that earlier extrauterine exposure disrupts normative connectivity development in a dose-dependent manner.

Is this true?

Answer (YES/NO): YES